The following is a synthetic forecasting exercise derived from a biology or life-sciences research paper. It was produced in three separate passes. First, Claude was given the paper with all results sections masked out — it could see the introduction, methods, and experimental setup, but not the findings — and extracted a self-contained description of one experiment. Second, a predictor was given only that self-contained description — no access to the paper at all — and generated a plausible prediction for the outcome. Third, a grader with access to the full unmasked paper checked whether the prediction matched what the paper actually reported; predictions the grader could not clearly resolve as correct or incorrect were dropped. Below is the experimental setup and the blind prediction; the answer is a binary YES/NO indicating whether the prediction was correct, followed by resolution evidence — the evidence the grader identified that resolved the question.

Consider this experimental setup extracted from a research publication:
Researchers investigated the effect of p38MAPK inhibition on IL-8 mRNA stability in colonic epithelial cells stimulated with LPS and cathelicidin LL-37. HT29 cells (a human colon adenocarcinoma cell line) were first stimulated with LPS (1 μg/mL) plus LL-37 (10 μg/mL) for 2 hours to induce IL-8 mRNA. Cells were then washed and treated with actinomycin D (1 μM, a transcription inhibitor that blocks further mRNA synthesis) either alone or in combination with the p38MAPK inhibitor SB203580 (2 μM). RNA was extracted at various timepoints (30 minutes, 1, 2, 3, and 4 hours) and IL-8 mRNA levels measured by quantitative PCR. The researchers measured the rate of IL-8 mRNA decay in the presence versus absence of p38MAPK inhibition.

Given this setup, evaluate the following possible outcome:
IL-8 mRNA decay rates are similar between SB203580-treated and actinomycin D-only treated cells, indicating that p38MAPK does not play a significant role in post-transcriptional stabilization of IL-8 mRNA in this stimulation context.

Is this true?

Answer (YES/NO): NO